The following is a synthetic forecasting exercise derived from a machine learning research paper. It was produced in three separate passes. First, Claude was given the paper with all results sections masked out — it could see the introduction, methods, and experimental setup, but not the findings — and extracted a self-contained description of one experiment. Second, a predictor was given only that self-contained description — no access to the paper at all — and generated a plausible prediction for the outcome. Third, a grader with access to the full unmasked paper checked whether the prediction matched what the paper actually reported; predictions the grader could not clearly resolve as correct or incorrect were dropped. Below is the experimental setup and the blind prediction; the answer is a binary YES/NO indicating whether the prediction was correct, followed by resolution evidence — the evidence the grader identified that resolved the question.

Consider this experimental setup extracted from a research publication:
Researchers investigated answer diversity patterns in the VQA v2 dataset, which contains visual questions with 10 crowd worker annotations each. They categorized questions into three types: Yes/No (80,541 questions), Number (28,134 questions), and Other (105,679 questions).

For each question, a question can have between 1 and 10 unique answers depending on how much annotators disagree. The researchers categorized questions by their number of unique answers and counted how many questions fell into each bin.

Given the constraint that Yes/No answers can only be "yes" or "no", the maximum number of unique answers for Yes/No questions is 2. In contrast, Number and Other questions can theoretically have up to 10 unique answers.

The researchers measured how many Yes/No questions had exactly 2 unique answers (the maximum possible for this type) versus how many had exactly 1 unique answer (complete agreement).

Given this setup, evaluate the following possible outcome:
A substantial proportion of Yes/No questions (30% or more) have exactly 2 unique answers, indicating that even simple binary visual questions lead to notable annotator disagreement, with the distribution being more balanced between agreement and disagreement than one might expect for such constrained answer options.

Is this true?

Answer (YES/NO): YES